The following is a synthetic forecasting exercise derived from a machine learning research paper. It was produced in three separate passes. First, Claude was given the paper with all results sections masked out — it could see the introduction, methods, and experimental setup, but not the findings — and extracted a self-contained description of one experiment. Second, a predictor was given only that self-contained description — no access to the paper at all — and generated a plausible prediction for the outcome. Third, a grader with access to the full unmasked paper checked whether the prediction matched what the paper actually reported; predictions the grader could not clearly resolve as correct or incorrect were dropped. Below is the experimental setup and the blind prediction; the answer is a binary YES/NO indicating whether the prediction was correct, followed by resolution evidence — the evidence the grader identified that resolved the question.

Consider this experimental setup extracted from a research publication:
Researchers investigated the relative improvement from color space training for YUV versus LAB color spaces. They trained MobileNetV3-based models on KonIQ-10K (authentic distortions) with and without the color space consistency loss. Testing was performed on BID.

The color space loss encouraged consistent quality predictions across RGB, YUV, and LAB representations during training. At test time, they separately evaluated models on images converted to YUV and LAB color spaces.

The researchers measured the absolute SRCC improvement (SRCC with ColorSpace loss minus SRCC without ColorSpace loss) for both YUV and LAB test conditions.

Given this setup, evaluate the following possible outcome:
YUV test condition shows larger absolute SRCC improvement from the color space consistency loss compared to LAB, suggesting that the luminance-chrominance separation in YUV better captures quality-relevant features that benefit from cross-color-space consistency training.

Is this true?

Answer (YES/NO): NO